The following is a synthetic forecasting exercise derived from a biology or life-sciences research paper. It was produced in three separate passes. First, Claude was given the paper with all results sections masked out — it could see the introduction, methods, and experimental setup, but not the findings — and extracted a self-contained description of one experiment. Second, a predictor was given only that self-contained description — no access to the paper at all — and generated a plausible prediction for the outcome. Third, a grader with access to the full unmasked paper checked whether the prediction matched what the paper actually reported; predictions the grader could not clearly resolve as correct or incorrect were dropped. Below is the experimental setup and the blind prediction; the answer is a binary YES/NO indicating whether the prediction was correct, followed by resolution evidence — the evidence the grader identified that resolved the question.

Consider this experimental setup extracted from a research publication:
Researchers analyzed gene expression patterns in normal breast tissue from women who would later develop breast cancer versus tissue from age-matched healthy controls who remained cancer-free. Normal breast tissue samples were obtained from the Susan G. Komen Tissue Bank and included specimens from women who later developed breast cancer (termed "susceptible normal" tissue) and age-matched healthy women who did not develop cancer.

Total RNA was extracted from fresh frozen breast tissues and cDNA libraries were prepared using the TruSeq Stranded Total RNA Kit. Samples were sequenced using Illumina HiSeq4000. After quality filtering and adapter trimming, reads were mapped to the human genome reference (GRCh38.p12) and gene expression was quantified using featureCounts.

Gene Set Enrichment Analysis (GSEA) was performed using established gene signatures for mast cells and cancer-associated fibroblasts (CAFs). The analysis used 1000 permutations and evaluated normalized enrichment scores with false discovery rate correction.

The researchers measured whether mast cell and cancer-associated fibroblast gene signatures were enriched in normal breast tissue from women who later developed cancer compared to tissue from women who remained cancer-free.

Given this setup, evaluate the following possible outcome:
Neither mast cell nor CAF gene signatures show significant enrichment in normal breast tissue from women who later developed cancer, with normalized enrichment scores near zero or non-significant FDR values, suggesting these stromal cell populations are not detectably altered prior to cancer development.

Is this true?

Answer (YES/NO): NO